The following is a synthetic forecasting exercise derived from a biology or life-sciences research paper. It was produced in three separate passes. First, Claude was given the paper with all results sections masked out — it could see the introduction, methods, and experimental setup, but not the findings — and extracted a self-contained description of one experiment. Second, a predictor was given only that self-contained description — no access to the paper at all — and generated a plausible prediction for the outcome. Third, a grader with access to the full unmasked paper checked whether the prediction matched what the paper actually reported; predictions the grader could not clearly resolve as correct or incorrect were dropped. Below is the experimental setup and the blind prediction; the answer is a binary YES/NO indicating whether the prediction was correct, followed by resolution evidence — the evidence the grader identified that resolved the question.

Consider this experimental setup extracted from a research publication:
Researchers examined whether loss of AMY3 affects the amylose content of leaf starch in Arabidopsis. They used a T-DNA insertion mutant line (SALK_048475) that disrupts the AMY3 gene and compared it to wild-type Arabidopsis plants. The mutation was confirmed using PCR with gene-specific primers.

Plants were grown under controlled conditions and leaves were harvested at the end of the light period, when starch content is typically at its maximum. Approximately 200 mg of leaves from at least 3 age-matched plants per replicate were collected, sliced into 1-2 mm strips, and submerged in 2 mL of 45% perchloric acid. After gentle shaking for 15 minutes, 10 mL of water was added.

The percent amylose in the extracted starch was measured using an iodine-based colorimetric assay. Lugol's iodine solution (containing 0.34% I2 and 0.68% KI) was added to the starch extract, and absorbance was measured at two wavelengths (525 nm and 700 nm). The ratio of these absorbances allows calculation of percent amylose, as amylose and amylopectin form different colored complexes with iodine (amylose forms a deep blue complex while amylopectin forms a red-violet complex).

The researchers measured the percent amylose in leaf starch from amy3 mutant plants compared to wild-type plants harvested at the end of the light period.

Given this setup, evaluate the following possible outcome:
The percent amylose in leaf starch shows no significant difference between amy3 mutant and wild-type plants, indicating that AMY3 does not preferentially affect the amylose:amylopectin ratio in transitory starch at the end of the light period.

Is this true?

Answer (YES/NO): NO